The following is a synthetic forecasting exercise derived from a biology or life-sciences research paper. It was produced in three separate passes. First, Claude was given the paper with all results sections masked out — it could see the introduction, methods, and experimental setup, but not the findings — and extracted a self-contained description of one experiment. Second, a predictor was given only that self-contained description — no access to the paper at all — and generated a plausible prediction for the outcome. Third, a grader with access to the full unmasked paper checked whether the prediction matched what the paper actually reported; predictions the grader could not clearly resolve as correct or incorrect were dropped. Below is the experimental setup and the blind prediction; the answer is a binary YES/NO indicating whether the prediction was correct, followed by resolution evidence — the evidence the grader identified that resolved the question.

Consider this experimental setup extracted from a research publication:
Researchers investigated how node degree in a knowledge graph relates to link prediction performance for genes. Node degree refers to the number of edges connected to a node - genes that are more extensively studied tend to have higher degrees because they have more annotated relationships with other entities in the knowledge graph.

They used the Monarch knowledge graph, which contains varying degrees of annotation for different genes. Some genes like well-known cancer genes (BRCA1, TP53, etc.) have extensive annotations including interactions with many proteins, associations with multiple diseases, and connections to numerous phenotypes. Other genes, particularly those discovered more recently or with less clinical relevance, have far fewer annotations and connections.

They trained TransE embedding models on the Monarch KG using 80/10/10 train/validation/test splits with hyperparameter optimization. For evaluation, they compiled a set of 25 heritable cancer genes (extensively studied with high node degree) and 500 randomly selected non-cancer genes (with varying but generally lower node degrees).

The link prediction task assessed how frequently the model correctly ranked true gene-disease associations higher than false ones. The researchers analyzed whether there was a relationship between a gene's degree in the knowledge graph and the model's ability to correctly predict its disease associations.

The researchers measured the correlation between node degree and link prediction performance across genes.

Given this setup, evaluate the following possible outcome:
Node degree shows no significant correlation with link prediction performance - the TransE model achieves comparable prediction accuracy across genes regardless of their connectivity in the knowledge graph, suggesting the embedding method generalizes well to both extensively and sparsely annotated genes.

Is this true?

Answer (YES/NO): NO